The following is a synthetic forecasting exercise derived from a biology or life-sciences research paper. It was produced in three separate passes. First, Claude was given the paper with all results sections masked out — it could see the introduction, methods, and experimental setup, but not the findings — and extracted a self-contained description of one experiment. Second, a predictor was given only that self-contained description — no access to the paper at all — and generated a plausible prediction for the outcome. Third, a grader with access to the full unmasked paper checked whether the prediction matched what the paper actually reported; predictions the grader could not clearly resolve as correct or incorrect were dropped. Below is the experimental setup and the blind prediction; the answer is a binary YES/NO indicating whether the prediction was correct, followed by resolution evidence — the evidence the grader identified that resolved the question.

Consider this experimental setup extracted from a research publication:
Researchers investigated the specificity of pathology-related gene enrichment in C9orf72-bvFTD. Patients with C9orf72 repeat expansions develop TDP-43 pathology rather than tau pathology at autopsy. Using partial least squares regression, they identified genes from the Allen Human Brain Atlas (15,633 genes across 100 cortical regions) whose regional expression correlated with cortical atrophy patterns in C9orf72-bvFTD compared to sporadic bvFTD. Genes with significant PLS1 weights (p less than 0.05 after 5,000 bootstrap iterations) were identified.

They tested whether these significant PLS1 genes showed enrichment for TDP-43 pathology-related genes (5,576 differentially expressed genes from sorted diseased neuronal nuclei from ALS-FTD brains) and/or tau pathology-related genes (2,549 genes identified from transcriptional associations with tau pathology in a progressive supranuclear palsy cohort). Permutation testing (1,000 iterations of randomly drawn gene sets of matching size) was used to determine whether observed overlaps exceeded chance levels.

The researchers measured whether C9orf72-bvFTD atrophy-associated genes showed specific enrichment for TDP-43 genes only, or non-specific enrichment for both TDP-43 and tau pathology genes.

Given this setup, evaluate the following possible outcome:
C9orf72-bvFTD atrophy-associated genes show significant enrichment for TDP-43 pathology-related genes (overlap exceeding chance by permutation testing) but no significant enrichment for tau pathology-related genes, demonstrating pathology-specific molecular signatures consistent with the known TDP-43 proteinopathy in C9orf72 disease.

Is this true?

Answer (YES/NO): YES